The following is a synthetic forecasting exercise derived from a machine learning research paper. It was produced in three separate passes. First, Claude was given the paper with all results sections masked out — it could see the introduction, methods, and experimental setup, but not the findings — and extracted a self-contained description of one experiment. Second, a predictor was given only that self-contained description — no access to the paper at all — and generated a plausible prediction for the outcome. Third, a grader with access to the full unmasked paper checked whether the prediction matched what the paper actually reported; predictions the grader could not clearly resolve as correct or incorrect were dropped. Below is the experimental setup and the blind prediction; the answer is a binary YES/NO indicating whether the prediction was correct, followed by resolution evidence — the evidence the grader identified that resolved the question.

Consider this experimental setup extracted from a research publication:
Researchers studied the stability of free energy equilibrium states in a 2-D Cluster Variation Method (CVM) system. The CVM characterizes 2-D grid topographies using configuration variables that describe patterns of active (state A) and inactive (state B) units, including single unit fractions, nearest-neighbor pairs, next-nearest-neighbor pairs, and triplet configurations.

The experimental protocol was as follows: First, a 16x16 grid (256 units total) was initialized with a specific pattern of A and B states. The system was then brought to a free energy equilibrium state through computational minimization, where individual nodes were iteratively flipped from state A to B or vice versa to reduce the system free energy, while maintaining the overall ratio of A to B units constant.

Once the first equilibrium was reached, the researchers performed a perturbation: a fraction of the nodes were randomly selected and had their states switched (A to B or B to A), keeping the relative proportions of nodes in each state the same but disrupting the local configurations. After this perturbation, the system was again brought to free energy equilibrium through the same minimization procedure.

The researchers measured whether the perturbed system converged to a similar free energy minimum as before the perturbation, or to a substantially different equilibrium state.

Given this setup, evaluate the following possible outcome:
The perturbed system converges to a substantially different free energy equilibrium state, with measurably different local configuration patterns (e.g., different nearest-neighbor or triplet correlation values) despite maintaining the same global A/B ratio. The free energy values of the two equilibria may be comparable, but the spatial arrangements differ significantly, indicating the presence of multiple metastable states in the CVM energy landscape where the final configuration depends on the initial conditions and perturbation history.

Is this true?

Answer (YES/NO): NO